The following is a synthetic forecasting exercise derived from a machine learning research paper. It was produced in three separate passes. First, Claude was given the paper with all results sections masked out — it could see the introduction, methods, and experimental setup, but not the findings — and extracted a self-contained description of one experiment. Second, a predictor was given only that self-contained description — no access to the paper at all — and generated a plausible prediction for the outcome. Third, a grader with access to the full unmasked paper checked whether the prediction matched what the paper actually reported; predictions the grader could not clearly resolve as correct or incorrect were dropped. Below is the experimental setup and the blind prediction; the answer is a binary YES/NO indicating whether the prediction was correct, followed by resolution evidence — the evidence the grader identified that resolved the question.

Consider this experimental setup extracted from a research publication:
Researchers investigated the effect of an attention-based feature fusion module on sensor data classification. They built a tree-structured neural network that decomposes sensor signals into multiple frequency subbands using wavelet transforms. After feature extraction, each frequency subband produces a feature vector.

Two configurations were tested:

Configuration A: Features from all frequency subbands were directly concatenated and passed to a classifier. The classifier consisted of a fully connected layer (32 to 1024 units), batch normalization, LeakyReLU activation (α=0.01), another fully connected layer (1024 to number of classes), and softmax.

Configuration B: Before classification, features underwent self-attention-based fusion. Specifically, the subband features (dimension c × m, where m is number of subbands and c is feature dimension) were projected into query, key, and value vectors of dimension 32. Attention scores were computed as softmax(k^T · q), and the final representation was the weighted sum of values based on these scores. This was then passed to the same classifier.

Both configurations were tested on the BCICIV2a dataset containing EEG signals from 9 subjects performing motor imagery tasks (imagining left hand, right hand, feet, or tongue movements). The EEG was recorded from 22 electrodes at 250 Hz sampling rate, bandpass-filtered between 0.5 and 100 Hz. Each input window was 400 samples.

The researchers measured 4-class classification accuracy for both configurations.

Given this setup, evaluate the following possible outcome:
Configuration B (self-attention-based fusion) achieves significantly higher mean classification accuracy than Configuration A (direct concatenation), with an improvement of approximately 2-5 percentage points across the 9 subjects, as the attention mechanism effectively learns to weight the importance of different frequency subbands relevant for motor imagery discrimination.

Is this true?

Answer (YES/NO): YES